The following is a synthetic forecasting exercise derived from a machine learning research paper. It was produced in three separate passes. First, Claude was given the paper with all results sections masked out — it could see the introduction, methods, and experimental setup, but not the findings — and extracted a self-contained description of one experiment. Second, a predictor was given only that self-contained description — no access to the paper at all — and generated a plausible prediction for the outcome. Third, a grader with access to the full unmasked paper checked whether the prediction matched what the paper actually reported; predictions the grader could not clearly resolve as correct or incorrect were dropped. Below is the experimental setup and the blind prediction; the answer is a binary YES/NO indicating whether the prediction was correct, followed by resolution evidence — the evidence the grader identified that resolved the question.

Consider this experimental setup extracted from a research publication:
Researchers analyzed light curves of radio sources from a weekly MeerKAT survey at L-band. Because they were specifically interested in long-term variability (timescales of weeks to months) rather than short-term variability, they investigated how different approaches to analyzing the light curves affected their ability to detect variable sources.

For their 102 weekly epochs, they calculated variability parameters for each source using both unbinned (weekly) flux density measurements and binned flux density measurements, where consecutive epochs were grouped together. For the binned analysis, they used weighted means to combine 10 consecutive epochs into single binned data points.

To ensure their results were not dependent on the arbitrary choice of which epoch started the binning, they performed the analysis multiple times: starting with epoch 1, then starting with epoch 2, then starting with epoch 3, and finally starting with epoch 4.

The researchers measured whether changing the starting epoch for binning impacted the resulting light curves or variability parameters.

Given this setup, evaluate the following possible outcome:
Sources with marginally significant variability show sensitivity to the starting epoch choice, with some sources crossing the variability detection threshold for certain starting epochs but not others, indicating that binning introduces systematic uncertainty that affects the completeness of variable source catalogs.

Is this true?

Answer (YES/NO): NO